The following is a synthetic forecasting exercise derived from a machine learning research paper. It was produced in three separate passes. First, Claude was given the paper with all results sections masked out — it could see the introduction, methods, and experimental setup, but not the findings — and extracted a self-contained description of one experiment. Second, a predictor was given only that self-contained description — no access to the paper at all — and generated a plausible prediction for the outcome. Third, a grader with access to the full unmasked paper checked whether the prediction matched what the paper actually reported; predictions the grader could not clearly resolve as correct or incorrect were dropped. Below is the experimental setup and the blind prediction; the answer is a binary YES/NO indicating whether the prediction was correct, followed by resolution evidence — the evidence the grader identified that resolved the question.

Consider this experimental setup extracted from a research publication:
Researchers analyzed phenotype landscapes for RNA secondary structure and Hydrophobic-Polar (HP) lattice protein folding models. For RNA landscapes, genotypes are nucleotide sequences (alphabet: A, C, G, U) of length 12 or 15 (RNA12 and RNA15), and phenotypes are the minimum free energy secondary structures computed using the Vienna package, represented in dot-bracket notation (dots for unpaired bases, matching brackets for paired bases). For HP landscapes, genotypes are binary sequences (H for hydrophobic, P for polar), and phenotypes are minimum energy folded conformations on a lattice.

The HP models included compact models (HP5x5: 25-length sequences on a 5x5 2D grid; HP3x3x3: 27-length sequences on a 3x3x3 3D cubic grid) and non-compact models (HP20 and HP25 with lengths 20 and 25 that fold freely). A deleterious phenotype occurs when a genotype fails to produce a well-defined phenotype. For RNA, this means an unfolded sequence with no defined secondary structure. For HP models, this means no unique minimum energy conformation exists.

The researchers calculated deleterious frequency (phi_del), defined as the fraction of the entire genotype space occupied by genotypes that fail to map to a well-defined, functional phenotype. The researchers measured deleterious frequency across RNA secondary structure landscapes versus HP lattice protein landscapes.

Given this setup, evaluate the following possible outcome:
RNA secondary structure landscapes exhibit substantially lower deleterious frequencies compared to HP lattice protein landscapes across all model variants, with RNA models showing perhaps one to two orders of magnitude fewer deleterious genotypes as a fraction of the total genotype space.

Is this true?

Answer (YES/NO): NO